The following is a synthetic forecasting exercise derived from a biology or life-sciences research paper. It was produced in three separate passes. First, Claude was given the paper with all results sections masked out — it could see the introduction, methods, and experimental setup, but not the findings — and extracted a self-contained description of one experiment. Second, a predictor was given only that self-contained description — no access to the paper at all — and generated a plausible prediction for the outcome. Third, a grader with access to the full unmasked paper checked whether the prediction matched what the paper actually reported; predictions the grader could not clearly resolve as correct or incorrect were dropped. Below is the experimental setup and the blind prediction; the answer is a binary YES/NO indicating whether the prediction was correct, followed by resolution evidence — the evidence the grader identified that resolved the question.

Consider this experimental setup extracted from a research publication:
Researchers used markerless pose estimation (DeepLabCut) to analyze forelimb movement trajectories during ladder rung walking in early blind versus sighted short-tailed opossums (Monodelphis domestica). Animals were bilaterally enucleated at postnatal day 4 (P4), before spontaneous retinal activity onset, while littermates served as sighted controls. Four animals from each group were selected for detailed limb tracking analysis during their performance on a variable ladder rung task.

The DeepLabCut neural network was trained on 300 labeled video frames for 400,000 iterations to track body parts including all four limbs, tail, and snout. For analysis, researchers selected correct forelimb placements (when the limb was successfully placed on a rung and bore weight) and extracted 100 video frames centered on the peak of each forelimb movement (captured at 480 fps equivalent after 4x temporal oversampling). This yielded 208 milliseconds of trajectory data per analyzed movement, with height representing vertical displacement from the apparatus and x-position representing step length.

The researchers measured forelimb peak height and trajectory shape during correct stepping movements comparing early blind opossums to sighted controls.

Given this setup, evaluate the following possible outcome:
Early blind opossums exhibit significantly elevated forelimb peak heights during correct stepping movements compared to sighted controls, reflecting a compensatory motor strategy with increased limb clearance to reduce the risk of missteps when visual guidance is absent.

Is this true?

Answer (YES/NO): NO